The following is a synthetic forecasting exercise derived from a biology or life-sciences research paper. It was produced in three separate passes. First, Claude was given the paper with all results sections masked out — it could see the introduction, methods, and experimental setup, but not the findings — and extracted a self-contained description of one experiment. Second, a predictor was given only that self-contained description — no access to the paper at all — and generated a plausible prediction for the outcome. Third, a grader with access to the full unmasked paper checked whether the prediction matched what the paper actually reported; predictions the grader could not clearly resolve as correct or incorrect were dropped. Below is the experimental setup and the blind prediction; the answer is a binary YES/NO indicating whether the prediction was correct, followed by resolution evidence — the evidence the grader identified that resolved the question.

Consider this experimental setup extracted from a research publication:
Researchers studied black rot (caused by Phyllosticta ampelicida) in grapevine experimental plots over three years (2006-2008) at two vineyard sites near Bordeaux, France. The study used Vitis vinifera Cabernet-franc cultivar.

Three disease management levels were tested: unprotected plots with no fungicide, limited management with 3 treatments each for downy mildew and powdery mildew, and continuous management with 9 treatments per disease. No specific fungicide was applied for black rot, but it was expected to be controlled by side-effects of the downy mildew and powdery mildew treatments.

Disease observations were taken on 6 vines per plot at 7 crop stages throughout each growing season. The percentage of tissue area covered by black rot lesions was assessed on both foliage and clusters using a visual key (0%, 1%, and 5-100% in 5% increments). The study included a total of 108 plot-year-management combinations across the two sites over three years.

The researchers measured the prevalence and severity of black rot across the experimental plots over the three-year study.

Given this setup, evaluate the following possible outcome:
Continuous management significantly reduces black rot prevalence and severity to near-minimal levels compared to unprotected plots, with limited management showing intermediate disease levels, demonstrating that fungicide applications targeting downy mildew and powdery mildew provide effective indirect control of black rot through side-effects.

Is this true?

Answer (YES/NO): NO